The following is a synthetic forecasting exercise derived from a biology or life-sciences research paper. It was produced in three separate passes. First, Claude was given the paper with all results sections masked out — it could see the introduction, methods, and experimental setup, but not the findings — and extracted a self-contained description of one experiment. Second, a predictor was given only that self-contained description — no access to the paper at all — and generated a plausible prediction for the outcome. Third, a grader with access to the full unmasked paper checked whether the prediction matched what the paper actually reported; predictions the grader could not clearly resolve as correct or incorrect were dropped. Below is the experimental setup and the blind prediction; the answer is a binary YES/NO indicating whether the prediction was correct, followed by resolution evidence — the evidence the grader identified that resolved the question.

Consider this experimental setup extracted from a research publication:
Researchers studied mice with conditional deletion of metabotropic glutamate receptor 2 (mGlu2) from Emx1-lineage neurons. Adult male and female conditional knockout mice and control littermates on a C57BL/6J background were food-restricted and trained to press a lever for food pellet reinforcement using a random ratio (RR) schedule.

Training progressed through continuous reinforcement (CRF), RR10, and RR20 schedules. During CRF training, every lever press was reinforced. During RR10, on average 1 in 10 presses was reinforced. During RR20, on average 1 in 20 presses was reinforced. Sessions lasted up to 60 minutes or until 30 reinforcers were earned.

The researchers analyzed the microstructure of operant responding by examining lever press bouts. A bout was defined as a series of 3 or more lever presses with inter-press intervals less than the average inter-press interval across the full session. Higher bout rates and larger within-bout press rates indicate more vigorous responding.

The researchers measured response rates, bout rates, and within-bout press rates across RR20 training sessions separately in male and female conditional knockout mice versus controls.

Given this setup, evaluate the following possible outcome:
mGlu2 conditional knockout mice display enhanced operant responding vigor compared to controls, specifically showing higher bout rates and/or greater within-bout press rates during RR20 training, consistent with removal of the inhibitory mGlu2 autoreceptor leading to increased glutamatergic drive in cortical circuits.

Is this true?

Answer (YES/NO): NO